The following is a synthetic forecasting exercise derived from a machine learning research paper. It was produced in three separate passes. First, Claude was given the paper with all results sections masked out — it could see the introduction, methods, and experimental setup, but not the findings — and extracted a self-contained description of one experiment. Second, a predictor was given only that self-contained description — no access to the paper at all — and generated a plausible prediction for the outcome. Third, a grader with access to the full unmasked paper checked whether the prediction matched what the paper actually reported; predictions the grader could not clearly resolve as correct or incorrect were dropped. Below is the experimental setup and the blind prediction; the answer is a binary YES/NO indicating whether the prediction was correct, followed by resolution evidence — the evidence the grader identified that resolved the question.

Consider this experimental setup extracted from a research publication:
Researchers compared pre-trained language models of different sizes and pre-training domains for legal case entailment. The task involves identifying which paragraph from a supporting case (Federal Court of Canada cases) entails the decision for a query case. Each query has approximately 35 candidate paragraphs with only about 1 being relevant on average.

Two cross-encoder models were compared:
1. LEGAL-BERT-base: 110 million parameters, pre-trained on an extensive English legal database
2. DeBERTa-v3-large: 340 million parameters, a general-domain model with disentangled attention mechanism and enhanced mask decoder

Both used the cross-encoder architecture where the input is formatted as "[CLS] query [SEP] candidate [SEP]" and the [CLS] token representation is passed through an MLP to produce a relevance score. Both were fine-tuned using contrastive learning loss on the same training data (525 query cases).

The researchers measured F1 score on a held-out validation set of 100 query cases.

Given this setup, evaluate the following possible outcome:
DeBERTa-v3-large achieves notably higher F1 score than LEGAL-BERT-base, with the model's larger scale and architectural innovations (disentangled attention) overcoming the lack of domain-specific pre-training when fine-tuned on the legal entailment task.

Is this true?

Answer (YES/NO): NO